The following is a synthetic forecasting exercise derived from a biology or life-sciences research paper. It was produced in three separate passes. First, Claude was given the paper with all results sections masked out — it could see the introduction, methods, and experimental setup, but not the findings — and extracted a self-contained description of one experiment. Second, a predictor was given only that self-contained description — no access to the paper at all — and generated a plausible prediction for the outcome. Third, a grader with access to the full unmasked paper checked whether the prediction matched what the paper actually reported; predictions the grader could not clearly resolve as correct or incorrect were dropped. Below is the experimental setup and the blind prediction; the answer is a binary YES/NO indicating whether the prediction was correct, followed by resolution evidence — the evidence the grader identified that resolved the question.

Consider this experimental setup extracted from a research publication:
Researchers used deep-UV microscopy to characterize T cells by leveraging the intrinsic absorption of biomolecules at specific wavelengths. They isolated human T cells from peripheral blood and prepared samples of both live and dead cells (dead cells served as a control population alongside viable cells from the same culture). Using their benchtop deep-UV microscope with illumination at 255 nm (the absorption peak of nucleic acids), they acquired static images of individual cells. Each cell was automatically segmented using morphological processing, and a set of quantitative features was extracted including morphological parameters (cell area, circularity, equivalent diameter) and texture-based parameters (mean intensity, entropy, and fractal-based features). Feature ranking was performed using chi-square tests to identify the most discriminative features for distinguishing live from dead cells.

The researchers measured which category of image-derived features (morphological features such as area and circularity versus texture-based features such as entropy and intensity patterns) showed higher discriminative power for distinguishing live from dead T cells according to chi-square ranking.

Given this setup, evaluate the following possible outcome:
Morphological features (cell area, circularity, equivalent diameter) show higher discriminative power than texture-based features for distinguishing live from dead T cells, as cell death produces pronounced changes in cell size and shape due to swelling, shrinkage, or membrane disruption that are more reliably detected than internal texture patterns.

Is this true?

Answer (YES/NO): NO